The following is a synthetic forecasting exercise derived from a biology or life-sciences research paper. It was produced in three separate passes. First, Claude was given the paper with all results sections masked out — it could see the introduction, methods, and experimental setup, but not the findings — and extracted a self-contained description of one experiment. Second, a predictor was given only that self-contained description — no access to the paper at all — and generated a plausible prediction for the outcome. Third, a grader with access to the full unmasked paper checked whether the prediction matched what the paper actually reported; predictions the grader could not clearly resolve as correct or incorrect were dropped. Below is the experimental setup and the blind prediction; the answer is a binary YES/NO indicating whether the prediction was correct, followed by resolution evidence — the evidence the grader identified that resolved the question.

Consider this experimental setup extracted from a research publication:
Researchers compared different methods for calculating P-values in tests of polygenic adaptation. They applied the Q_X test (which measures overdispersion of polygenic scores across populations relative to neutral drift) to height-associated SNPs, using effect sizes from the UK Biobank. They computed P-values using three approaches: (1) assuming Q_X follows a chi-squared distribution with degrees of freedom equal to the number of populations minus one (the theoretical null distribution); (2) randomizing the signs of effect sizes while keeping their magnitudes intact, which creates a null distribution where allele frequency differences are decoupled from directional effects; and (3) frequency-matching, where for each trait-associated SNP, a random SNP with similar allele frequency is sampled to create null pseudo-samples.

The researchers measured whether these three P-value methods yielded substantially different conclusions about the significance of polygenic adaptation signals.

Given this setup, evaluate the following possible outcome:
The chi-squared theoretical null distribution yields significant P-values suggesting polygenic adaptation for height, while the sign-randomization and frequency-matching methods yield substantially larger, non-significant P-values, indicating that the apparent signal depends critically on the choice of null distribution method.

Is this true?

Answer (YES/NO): NO